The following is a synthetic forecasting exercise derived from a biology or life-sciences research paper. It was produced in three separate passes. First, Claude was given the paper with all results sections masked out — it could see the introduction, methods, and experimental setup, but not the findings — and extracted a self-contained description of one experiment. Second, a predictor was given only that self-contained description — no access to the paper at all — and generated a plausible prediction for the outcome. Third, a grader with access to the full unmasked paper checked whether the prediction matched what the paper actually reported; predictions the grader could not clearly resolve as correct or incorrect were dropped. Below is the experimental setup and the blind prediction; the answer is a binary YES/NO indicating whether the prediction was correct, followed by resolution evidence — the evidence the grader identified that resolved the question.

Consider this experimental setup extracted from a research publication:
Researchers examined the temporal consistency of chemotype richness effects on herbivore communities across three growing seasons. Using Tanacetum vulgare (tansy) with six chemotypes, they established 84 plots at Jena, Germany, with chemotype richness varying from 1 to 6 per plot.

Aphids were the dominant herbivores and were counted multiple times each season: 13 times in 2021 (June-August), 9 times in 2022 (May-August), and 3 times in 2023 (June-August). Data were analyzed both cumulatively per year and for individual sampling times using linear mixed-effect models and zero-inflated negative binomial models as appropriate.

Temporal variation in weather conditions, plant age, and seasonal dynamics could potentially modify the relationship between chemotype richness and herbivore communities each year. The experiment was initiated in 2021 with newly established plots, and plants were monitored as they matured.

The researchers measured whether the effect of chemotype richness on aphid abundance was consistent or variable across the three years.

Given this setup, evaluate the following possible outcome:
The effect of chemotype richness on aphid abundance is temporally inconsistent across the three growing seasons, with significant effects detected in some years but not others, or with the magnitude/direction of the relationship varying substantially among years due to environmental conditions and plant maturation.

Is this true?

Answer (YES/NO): YES